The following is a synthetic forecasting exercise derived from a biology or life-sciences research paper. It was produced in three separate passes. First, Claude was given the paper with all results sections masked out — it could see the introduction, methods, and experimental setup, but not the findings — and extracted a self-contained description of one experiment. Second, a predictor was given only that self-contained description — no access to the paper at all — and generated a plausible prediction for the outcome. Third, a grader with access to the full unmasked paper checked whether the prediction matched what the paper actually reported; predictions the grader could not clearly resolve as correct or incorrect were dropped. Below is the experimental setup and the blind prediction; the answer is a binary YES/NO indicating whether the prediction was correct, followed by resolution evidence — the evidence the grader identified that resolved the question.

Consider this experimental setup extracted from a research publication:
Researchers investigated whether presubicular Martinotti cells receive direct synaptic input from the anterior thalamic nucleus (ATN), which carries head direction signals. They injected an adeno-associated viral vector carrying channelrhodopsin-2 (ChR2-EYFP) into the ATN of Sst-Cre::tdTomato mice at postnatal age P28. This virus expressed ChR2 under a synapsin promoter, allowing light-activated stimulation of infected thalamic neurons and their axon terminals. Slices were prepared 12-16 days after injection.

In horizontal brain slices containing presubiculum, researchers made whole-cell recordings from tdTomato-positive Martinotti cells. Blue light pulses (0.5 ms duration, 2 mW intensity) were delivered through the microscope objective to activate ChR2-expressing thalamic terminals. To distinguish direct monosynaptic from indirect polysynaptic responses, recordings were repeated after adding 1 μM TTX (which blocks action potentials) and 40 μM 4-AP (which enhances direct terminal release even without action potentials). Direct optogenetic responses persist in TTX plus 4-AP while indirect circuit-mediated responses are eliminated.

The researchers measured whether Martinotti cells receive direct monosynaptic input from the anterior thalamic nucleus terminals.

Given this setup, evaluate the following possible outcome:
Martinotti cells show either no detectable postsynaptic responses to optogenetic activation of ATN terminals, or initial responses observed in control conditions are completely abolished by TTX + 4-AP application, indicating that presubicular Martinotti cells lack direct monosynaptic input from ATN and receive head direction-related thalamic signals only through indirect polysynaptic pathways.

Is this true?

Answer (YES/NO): YES